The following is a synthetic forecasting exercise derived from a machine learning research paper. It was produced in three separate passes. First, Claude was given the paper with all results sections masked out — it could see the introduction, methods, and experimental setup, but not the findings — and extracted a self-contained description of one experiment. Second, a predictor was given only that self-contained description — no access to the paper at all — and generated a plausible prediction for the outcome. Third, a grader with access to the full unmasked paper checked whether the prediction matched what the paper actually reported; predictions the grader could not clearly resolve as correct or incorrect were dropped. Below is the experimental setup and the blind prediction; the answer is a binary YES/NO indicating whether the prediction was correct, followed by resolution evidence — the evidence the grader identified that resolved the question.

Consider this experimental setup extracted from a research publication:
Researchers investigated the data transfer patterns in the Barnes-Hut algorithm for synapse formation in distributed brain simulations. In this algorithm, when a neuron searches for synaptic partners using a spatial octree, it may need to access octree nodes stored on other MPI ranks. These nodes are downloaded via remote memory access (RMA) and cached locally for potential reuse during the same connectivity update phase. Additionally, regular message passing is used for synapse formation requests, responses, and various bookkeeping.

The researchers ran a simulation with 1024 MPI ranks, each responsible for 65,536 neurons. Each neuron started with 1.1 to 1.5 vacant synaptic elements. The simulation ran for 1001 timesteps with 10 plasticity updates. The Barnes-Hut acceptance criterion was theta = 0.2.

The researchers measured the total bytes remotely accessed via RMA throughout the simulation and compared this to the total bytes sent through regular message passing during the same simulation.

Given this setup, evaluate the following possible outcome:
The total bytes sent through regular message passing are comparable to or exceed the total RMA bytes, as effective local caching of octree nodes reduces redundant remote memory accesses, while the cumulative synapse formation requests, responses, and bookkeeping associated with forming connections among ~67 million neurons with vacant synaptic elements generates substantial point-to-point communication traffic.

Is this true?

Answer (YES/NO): NO